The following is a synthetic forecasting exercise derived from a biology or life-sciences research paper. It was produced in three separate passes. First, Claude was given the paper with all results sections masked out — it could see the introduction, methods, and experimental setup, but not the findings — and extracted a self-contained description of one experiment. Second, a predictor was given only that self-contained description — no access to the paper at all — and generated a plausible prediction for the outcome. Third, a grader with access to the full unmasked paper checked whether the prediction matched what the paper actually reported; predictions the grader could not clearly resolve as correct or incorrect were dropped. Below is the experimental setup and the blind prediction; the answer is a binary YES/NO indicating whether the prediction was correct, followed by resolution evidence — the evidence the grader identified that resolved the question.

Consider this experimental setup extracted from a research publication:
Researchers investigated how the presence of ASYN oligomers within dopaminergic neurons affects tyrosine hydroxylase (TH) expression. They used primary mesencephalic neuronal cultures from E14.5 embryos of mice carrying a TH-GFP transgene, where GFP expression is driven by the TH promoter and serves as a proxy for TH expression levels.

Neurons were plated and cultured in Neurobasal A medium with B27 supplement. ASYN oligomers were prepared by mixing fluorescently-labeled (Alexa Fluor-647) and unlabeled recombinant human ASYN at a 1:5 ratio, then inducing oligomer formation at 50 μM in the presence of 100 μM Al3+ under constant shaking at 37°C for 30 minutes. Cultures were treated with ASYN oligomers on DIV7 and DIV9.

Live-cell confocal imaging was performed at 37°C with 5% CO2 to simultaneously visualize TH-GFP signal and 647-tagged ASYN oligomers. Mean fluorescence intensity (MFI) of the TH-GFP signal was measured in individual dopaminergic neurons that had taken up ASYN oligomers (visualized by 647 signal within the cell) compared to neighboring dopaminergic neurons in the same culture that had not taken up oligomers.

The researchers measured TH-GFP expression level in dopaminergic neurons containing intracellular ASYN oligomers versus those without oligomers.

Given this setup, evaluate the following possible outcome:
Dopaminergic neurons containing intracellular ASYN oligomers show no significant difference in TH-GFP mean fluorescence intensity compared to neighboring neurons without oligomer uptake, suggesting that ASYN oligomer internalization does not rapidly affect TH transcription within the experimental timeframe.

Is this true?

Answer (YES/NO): NO